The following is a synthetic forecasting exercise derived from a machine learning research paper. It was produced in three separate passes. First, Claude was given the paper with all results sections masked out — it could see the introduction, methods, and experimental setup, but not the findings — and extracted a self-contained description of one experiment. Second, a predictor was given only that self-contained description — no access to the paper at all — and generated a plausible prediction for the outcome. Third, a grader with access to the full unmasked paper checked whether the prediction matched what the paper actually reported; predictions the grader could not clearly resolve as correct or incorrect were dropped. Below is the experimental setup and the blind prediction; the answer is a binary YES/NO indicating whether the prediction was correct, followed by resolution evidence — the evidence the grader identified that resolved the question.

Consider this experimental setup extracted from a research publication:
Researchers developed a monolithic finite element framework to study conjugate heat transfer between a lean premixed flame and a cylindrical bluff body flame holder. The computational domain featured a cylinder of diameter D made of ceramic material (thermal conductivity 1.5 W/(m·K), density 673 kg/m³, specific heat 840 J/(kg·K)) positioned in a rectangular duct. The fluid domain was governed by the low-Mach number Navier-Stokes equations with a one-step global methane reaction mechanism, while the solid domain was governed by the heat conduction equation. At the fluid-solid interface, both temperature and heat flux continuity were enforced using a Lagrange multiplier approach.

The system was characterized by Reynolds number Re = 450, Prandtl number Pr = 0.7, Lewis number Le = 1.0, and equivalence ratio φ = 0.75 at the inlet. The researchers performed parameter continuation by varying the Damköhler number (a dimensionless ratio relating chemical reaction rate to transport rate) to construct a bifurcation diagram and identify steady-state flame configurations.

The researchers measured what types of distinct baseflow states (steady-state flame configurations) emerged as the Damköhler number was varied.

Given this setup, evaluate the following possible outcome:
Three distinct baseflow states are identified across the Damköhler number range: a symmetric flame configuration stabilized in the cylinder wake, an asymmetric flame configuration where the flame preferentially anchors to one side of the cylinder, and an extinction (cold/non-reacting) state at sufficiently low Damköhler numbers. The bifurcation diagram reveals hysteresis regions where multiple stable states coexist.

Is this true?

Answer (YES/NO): NO